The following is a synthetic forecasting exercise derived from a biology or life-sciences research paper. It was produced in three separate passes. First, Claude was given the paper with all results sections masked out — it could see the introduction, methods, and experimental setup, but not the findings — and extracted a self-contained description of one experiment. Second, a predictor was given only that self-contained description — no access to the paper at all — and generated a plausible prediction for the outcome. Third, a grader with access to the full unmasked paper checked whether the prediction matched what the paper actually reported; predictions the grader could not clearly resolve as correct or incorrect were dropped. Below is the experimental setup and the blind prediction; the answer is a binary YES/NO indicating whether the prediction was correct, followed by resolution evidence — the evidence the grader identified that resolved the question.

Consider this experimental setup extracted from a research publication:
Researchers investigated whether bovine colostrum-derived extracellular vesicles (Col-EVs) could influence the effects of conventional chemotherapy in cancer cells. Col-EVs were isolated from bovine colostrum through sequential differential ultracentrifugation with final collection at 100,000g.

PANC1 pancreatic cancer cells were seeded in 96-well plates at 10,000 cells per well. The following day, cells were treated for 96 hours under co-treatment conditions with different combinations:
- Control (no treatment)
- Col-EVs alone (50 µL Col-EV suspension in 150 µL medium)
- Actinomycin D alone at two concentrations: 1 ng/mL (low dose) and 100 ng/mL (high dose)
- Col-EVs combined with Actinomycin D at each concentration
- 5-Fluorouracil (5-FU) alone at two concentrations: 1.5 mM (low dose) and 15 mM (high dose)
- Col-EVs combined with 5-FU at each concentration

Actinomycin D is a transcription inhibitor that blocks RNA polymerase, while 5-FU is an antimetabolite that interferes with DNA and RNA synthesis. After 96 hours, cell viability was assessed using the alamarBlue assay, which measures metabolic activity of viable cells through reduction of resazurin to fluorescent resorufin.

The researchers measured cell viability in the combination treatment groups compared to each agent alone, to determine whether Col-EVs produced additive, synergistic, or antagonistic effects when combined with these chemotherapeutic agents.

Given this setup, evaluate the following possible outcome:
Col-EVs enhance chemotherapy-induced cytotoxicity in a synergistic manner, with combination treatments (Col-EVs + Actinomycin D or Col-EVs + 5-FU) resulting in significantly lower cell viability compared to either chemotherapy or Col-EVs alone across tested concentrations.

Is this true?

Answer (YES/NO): NO